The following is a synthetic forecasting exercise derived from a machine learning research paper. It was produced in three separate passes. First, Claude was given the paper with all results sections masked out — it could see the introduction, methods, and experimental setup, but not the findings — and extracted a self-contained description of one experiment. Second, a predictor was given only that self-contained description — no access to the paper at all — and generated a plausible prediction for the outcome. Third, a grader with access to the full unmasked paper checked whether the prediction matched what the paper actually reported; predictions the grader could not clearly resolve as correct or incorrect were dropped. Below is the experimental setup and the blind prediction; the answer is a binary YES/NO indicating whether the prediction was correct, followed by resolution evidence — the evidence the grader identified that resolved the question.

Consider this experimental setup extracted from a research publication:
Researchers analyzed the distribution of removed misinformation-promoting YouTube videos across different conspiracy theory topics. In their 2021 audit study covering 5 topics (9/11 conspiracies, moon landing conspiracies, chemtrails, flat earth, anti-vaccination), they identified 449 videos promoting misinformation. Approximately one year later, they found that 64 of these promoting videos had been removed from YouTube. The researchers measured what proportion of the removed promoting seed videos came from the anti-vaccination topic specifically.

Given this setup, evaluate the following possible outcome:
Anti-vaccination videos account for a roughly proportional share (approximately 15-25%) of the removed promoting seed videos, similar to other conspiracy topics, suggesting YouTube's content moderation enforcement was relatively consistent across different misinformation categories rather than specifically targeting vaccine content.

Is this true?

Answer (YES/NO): NO